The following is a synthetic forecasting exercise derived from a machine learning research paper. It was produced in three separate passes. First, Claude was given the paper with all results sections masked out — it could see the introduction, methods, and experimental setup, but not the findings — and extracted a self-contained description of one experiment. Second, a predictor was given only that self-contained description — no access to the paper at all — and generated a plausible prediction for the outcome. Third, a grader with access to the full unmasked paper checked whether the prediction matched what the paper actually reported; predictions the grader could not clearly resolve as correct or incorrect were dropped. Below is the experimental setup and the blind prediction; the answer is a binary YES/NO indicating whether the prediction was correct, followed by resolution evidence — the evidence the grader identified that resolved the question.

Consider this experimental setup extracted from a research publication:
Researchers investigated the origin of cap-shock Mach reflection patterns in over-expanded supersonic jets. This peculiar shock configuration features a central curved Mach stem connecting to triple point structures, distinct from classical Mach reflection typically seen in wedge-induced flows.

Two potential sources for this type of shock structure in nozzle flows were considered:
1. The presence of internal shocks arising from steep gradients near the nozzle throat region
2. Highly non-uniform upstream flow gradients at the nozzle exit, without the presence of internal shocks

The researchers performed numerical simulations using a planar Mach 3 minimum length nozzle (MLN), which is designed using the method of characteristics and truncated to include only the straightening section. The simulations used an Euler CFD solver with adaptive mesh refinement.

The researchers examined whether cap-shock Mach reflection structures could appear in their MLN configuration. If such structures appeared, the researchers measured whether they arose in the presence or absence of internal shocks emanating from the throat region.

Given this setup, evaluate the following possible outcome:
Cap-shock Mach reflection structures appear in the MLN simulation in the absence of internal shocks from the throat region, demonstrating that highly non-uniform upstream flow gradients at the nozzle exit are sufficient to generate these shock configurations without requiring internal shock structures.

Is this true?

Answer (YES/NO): YES